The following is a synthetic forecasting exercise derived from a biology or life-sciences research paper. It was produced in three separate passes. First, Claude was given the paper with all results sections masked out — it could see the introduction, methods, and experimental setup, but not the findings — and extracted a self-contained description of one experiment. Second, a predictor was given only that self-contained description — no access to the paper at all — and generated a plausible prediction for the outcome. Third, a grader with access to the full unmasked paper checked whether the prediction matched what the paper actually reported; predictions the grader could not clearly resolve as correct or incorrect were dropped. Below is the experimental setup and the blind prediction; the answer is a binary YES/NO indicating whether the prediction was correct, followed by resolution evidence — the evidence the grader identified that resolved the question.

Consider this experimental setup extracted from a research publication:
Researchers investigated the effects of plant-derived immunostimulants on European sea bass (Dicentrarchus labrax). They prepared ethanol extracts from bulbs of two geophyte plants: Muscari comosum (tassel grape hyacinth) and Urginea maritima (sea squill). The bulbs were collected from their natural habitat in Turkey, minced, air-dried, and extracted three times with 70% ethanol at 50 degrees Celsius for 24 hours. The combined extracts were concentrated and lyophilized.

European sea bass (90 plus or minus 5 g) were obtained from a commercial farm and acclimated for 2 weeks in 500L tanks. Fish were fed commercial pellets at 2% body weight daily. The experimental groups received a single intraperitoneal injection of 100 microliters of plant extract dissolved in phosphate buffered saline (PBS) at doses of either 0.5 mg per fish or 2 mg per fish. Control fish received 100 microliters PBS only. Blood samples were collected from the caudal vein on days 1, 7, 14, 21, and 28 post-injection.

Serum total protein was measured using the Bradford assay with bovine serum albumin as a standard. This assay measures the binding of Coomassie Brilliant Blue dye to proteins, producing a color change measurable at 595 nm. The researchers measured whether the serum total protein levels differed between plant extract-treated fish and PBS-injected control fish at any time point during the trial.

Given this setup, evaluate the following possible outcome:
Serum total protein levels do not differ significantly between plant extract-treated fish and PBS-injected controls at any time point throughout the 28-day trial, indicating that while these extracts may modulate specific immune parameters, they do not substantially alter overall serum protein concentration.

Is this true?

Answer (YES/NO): YES